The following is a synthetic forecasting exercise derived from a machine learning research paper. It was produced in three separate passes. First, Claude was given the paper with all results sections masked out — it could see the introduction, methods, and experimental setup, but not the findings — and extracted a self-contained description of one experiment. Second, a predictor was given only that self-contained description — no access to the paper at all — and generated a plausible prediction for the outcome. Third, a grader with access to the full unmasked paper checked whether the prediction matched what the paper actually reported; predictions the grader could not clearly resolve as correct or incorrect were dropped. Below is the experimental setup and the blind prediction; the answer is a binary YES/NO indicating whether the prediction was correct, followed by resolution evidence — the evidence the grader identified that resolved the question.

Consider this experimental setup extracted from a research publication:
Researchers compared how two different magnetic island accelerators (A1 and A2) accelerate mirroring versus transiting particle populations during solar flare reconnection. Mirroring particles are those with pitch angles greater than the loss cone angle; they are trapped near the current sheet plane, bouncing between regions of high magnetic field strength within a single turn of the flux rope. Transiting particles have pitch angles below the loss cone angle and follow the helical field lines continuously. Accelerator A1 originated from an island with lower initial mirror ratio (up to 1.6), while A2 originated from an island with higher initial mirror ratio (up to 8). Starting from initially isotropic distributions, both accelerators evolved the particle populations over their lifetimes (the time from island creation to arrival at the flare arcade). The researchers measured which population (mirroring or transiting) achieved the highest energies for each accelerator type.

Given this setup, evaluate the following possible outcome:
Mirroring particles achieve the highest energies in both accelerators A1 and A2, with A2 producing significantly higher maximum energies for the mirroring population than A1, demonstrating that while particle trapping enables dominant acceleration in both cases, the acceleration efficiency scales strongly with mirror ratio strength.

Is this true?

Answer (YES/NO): NO